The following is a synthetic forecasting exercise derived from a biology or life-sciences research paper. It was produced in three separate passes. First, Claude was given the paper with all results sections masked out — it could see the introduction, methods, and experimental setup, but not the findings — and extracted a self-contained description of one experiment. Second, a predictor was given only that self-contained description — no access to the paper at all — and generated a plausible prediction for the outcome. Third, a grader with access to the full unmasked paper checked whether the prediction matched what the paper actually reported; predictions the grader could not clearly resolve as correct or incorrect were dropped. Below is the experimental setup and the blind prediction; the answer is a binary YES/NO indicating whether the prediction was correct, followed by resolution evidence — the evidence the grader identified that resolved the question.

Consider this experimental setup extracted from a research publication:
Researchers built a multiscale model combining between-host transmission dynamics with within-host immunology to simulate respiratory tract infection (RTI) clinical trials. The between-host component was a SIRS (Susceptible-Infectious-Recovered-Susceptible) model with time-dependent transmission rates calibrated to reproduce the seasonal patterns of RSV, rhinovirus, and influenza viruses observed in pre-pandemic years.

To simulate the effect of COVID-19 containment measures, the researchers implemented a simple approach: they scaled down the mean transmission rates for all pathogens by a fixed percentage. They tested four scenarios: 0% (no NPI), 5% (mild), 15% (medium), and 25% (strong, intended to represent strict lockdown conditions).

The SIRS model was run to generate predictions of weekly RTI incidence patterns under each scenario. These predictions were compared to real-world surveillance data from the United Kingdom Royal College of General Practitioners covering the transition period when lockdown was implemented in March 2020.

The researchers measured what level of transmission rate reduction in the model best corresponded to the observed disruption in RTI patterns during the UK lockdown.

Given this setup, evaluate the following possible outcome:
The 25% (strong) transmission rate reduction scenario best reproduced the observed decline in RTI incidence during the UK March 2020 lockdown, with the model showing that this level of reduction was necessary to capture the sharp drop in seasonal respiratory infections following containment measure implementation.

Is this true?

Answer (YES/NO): NO